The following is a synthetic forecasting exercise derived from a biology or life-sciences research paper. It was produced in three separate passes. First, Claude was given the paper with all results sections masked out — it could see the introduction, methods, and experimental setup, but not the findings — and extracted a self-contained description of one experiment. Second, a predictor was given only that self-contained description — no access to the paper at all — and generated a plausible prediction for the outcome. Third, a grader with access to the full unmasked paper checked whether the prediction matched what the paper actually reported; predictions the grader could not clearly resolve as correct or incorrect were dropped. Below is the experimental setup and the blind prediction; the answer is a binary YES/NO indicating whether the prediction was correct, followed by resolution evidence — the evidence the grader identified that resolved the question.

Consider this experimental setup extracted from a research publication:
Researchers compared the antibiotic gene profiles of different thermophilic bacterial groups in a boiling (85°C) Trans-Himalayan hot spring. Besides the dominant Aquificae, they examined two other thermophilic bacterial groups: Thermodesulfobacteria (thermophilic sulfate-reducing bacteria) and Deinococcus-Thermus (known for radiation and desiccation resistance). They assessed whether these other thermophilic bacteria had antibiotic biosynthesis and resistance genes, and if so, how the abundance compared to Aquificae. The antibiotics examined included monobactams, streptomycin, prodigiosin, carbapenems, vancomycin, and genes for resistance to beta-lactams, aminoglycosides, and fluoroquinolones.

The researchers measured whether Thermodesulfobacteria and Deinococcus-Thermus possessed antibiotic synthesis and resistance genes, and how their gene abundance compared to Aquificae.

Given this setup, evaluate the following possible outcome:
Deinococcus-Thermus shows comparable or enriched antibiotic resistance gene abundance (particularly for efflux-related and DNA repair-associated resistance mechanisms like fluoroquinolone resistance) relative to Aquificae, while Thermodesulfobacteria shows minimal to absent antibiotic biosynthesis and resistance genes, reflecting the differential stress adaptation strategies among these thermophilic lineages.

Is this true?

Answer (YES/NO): NO